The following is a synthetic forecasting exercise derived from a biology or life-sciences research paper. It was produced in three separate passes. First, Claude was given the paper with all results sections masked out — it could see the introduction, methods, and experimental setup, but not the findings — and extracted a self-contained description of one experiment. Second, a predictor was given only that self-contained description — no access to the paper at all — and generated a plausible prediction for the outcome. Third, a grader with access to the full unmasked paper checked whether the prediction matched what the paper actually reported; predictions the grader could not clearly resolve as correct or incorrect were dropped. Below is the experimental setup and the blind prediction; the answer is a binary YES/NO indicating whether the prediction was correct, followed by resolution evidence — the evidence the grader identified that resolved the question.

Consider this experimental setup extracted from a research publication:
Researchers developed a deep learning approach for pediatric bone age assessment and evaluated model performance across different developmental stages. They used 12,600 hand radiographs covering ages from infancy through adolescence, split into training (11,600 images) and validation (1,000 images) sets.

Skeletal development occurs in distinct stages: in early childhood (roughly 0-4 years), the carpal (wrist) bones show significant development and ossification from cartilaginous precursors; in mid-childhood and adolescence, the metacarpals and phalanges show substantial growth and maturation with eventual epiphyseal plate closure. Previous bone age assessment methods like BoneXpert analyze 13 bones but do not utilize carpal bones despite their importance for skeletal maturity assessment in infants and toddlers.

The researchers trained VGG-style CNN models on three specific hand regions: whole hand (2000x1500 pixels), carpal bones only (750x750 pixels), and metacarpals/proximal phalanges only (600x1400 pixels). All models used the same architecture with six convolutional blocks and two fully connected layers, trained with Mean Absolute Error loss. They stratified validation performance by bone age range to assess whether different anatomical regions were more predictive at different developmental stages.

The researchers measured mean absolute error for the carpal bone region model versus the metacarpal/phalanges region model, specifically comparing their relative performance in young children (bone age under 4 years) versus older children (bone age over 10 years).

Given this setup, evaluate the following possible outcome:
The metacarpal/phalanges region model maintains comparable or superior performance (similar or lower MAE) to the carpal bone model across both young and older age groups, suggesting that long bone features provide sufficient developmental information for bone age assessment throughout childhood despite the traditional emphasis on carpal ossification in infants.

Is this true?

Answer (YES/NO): YES